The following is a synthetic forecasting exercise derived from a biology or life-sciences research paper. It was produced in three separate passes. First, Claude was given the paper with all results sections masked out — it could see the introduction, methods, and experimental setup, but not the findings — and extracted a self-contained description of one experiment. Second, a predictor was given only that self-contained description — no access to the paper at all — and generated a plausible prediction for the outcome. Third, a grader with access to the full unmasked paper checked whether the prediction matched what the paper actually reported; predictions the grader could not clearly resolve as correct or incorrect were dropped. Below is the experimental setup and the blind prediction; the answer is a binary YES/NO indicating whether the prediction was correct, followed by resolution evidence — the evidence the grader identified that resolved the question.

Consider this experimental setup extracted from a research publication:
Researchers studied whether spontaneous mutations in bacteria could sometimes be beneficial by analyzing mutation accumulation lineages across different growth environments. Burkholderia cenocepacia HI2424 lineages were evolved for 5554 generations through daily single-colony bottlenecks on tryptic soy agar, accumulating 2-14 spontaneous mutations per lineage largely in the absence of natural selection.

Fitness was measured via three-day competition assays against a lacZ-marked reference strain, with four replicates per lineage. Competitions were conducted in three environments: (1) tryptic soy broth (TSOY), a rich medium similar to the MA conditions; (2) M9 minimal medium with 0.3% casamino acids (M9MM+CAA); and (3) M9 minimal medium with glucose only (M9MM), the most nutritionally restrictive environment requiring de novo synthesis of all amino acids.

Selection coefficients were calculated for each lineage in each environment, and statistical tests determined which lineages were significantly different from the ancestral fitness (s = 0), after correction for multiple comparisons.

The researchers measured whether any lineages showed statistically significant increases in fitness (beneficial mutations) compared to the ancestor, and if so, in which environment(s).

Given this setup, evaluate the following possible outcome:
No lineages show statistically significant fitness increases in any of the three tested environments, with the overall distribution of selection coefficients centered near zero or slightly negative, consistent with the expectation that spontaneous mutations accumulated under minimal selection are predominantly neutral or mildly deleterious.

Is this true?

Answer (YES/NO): NO